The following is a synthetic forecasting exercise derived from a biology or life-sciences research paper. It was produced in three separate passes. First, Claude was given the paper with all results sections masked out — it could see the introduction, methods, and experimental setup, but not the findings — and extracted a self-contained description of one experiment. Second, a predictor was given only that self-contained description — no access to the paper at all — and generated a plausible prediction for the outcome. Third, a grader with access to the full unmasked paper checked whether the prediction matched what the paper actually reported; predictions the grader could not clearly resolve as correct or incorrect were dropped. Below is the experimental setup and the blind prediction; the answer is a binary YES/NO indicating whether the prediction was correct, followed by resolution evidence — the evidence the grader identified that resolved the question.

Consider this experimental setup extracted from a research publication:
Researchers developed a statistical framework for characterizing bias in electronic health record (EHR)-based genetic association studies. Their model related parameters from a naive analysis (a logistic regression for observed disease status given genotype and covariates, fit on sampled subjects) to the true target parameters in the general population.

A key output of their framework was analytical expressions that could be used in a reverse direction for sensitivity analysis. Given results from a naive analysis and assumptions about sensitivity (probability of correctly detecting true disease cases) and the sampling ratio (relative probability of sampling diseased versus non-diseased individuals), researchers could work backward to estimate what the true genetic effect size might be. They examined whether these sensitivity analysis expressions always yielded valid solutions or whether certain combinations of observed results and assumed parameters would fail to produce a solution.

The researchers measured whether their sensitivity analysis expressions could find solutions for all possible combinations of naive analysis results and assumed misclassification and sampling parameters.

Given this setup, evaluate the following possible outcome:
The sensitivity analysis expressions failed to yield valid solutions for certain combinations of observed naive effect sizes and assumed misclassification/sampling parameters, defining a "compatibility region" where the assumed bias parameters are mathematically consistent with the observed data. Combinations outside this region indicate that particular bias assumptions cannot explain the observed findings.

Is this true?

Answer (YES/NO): YES